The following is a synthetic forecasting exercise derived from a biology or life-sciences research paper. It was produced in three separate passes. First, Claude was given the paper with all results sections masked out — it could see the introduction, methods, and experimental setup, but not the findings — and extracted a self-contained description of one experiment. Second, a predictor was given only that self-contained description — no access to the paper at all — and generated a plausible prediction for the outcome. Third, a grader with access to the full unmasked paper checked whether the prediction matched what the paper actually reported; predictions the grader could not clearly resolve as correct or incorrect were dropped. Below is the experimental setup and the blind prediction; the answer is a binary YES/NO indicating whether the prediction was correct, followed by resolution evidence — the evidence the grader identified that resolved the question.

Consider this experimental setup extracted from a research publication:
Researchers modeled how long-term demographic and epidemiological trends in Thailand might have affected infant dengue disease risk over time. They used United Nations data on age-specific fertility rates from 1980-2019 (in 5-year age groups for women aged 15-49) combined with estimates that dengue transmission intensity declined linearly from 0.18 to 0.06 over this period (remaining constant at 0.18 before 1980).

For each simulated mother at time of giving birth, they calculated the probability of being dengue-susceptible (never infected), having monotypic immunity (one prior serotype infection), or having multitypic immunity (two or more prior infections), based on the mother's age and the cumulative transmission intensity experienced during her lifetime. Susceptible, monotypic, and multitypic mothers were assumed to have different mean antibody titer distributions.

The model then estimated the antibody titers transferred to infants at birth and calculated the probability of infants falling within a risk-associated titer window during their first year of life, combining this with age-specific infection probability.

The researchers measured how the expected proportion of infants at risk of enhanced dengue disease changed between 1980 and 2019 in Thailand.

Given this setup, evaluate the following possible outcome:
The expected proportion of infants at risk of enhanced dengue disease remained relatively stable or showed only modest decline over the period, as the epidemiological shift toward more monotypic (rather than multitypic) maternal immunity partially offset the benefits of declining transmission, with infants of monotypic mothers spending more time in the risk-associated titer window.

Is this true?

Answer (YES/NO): NO